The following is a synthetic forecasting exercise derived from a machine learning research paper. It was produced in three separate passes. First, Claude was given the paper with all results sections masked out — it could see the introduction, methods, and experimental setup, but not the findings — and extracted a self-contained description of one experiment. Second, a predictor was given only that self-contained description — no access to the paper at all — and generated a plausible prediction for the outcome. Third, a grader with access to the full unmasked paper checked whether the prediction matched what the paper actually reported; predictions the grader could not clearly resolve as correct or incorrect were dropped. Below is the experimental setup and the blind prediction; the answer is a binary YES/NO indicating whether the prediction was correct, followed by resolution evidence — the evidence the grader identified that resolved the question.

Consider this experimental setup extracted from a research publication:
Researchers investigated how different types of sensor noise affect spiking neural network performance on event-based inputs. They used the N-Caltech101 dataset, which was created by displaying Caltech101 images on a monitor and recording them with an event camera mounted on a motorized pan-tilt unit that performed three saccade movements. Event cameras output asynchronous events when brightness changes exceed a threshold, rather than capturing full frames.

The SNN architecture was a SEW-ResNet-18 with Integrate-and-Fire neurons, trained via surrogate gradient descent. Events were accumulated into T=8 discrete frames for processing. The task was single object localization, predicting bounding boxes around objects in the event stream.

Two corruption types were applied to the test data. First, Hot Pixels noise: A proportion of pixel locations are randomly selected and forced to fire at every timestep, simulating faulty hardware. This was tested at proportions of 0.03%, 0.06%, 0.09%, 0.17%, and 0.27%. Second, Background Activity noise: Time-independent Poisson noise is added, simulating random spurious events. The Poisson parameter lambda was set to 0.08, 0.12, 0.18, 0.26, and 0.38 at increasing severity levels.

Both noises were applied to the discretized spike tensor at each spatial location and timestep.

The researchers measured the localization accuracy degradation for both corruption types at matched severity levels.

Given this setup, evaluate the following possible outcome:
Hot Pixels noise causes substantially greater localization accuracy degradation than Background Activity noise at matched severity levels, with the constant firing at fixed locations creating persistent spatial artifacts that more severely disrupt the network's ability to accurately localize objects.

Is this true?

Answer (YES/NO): YES